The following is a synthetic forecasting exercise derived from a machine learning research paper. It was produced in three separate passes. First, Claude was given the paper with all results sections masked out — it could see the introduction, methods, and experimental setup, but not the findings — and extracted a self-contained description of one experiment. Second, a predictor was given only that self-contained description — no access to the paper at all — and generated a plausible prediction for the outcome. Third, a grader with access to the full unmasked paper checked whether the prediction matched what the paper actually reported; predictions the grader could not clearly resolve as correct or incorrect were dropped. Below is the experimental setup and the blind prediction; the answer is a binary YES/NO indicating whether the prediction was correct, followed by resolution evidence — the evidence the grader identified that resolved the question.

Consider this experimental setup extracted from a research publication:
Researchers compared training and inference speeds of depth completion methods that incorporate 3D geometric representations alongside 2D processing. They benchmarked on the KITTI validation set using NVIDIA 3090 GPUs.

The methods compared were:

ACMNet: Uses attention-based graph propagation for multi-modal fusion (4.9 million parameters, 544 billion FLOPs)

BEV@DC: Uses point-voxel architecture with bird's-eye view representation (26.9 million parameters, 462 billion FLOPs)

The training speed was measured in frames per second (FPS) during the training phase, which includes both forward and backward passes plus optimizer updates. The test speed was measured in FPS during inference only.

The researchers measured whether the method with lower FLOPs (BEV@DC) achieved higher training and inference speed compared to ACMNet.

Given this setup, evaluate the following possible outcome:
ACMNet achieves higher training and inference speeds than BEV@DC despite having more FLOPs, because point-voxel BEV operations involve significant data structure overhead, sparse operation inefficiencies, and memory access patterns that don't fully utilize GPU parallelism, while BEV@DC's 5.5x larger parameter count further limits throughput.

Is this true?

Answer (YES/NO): NO